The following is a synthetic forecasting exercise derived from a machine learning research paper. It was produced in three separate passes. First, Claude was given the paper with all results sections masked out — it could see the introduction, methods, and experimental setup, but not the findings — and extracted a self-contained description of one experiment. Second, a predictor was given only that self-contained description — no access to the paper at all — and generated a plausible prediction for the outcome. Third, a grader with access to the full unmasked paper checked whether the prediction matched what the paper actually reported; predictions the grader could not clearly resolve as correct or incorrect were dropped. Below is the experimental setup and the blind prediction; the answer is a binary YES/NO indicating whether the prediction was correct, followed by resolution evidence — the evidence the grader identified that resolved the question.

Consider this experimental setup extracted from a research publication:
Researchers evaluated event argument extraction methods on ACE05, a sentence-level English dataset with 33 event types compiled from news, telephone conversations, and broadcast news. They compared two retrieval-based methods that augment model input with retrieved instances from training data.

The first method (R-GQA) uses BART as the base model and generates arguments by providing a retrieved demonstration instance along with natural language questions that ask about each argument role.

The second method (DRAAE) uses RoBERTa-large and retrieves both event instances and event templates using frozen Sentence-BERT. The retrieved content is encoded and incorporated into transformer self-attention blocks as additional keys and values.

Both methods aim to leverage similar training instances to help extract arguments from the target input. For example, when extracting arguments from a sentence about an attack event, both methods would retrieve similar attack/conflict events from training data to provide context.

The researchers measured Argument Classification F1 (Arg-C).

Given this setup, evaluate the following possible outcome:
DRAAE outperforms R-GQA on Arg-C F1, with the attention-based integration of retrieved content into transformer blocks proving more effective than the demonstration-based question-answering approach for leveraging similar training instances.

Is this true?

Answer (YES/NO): YES